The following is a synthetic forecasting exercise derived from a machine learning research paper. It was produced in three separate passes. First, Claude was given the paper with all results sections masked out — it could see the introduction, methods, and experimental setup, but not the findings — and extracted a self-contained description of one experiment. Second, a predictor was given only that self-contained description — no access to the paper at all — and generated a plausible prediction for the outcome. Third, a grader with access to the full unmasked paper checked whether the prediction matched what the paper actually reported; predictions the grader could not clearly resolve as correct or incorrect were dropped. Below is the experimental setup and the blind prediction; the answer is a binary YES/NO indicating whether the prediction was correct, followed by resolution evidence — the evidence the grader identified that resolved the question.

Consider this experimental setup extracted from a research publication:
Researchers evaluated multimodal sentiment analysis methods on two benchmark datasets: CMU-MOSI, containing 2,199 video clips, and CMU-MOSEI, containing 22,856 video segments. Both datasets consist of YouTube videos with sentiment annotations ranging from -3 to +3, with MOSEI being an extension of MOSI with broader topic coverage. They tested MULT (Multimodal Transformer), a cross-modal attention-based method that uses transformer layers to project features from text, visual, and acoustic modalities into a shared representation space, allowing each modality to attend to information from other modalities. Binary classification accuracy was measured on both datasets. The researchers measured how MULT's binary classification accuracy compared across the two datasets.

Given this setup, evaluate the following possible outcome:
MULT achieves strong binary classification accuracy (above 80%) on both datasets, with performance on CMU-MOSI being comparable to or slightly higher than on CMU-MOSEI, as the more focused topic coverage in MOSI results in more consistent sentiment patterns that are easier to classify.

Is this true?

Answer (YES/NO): YES